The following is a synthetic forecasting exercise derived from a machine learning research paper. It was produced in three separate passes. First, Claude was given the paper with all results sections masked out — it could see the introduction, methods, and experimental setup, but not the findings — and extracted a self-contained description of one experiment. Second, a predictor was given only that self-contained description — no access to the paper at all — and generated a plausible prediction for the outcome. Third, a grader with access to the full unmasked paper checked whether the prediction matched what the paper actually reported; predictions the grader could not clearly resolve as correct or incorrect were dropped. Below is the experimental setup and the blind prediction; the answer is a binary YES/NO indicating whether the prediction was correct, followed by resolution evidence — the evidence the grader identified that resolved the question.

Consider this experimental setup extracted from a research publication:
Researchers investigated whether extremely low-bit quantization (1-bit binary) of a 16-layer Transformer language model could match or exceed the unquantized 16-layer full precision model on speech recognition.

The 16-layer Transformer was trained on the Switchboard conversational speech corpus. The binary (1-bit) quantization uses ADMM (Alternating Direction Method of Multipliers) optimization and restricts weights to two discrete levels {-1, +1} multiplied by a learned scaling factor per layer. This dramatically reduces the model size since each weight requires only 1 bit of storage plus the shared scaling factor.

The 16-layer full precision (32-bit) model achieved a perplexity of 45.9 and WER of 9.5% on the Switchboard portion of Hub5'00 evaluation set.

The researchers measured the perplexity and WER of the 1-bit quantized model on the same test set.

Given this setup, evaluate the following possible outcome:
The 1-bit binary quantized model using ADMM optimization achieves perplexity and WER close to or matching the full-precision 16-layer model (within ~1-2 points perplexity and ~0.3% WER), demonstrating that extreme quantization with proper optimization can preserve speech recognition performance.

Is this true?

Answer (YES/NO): NO